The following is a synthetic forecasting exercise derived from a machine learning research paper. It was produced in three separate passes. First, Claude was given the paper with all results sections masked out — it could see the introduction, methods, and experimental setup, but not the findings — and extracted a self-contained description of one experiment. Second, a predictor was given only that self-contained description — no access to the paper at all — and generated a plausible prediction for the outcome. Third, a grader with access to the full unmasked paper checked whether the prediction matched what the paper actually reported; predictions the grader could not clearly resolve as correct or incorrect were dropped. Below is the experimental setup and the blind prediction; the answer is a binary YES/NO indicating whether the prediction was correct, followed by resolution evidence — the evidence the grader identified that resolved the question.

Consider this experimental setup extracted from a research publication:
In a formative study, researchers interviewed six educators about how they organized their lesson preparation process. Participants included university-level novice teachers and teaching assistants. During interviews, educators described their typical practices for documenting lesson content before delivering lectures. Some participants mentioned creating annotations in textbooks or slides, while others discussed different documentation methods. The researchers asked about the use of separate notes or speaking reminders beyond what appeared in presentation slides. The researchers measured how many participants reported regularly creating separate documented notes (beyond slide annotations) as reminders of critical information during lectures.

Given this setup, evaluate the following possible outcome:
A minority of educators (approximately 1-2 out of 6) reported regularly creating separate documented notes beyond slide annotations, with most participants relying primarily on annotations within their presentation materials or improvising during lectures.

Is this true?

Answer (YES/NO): YES